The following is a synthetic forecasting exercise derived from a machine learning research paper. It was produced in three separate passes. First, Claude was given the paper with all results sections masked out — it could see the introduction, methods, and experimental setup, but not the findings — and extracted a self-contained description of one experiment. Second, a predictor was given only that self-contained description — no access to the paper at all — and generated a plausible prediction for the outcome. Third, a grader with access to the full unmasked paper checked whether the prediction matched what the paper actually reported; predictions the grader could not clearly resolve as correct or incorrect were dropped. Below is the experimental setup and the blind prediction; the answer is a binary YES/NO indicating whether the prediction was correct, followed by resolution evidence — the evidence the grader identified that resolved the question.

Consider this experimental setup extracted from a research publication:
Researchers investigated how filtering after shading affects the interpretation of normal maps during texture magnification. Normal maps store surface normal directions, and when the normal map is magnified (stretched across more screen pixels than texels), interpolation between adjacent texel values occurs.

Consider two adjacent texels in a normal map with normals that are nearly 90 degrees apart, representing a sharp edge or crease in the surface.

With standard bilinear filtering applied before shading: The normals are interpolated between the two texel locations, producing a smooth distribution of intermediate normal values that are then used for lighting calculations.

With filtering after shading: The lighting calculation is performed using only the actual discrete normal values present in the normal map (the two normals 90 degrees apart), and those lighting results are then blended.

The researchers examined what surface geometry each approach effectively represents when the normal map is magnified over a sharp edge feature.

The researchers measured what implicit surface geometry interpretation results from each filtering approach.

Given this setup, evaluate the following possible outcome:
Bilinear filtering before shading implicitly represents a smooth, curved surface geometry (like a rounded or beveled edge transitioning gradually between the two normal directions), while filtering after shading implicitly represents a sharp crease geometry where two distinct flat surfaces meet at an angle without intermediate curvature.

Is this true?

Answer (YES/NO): YES